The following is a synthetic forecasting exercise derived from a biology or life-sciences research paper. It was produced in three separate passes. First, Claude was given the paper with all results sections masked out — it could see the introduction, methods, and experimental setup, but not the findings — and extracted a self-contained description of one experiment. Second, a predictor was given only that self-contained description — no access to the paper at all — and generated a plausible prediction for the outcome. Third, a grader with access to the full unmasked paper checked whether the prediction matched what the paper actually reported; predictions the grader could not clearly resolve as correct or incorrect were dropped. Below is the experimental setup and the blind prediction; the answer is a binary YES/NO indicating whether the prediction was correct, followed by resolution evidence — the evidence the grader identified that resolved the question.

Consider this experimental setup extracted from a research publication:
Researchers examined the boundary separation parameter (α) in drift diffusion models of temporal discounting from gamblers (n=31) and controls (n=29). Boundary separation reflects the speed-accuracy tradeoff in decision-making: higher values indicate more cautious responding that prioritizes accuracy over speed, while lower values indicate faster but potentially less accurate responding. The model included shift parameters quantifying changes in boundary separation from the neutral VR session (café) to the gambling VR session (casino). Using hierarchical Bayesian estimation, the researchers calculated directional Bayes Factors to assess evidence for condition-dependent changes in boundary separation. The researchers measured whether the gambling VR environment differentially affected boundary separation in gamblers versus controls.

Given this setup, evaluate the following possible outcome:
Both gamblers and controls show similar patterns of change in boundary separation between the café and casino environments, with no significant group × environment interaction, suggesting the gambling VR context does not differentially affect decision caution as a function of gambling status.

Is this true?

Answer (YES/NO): NO